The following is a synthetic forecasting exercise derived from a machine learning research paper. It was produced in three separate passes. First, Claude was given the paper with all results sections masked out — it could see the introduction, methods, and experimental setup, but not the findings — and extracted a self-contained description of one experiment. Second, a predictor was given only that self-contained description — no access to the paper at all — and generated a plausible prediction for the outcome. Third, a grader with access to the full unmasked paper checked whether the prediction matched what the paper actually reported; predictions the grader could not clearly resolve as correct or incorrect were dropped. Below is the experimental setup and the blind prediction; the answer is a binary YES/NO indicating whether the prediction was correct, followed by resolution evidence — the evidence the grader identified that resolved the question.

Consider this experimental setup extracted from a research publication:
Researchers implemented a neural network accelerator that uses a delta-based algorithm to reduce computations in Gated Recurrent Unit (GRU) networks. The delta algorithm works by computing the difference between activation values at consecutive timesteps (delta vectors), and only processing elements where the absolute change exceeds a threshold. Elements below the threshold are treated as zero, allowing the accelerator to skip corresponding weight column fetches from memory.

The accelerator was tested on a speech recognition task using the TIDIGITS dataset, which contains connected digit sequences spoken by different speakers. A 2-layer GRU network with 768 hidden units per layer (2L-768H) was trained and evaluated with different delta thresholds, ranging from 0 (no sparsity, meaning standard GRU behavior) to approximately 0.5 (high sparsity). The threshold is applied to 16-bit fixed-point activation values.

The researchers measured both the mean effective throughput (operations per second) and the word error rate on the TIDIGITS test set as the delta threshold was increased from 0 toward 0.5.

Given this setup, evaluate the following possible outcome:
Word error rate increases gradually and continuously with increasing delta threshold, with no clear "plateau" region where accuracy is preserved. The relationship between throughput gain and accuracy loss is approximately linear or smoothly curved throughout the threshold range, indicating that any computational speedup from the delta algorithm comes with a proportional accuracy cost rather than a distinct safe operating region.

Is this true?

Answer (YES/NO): NO